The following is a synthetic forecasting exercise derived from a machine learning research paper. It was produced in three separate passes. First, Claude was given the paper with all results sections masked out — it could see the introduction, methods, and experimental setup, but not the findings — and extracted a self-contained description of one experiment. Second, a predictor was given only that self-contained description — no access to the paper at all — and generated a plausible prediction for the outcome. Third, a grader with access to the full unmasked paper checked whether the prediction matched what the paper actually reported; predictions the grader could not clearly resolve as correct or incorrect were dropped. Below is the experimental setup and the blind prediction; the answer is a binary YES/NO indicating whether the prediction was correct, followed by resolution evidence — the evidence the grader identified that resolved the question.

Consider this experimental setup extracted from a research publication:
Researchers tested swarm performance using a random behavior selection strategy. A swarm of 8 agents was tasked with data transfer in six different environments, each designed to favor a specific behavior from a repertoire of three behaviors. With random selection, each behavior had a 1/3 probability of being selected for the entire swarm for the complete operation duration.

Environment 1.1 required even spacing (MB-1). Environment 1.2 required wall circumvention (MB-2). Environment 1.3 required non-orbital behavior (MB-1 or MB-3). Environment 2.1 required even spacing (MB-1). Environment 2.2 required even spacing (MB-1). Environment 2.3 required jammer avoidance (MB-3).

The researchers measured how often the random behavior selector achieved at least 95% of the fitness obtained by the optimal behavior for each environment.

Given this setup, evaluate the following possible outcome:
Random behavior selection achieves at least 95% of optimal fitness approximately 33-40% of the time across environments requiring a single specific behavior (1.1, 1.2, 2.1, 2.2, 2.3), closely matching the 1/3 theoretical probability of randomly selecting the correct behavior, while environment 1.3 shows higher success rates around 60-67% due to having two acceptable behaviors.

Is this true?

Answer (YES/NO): NO